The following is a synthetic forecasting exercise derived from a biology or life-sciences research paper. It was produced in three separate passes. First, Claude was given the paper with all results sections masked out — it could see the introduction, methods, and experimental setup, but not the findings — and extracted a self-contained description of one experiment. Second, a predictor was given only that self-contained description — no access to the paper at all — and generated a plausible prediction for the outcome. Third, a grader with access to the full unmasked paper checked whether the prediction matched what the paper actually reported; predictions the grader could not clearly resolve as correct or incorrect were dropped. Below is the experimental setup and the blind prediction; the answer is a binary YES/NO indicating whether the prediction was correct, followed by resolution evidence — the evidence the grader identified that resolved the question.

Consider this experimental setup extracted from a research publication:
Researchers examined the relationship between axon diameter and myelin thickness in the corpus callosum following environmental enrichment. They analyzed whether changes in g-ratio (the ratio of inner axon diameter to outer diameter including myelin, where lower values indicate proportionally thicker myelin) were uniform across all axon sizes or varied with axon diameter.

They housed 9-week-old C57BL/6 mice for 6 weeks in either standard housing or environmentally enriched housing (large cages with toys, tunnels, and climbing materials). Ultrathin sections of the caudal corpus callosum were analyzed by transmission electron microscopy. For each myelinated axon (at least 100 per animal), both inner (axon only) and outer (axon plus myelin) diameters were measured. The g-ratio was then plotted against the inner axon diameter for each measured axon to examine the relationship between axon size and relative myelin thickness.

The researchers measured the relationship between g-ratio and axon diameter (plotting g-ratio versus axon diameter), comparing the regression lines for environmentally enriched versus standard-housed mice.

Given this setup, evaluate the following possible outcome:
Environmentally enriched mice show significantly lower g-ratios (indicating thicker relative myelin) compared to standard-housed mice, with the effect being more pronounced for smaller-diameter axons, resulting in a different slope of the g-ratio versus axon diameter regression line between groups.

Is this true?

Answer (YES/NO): NO